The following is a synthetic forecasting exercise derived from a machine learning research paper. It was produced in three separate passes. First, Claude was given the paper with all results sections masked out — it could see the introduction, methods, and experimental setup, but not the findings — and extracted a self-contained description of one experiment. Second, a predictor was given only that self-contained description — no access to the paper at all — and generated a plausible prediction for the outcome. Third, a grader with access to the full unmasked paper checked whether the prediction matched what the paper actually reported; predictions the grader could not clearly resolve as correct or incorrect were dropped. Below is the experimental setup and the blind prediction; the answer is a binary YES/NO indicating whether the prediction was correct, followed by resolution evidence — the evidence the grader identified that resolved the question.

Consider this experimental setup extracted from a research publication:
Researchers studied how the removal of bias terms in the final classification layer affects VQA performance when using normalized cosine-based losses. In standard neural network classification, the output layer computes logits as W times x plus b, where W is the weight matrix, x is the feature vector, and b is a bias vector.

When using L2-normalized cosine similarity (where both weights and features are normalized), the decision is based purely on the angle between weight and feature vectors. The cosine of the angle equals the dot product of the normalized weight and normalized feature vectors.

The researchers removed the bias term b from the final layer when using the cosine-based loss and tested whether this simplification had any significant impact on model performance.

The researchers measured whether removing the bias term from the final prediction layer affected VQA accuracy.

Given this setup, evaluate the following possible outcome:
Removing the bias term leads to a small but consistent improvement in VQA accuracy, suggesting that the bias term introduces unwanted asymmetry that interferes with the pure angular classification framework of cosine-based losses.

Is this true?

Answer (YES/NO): NO